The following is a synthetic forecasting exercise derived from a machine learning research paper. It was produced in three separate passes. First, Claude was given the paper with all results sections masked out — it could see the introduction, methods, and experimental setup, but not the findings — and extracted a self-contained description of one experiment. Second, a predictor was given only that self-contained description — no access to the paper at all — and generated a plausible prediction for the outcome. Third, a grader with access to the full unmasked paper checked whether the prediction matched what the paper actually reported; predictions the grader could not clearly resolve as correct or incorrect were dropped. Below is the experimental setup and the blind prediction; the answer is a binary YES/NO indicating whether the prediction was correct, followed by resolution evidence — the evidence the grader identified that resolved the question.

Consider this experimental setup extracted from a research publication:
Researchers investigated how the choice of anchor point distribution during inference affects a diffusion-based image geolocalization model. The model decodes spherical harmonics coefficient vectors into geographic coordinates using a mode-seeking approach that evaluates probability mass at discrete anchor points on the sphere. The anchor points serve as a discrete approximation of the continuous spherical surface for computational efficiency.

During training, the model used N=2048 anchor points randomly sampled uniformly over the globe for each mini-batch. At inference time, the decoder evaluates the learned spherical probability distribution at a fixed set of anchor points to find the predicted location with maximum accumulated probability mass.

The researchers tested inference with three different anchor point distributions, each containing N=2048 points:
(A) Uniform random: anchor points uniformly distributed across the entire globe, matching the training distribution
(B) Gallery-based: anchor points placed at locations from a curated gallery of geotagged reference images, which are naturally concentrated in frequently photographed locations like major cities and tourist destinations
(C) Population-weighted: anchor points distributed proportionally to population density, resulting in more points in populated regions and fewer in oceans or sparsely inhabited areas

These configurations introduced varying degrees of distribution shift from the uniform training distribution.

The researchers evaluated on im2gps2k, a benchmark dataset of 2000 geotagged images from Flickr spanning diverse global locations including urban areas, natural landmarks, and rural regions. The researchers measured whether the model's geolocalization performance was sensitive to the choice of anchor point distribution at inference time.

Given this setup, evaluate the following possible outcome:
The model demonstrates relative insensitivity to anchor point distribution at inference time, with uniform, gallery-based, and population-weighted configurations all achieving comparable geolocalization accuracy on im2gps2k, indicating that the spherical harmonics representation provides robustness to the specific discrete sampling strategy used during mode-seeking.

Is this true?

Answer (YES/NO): NO